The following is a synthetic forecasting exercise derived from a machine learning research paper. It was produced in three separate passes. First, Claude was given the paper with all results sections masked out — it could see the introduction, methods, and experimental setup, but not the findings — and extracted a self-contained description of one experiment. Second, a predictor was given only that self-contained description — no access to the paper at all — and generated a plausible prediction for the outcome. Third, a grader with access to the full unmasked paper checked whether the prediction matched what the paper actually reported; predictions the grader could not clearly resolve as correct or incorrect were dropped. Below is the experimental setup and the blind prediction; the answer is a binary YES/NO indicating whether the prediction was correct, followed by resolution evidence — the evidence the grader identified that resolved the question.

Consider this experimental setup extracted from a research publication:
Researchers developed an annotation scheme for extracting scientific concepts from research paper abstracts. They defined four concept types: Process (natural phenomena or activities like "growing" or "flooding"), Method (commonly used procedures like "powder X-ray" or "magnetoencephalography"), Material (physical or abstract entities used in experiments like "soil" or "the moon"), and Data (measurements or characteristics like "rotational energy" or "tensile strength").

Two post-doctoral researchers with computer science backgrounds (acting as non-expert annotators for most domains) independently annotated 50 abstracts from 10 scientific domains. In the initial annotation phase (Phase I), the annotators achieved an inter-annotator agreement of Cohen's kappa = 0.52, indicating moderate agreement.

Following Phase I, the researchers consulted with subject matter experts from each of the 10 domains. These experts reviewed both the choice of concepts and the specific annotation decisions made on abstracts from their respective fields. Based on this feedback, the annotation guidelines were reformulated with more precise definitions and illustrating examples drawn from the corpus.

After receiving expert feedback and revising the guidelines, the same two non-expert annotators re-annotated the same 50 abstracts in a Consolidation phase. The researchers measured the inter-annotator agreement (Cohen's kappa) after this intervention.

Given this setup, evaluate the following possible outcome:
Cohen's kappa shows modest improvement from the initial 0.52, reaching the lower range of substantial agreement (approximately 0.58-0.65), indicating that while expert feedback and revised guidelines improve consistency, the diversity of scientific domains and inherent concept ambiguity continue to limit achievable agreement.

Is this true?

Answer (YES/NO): NO